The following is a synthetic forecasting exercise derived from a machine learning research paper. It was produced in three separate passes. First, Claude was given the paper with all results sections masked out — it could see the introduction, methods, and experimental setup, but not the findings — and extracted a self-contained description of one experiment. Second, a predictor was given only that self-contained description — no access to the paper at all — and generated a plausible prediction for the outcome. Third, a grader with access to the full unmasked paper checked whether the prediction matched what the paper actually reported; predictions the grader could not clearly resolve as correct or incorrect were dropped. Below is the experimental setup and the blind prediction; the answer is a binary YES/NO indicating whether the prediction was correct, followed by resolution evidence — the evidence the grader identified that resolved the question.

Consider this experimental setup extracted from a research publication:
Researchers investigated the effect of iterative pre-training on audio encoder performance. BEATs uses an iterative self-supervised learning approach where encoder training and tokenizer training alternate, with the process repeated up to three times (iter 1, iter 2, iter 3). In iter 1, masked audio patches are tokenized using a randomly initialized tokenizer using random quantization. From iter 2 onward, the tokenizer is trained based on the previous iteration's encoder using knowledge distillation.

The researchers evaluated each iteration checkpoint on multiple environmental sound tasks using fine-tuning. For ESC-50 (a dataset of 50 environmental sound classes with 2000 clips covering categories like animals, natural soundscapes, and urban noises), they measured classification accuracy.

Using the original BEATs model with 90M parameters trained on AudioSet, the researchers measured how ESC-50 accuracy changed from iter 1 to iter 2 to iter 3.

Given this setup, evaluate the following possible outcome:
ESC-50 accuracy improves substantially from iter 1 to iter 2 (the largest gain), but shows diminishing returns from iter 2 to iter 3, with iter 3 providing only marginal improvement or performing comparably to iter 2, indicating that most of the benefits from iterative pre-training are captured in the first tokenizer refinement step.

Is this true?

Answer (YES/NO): YES